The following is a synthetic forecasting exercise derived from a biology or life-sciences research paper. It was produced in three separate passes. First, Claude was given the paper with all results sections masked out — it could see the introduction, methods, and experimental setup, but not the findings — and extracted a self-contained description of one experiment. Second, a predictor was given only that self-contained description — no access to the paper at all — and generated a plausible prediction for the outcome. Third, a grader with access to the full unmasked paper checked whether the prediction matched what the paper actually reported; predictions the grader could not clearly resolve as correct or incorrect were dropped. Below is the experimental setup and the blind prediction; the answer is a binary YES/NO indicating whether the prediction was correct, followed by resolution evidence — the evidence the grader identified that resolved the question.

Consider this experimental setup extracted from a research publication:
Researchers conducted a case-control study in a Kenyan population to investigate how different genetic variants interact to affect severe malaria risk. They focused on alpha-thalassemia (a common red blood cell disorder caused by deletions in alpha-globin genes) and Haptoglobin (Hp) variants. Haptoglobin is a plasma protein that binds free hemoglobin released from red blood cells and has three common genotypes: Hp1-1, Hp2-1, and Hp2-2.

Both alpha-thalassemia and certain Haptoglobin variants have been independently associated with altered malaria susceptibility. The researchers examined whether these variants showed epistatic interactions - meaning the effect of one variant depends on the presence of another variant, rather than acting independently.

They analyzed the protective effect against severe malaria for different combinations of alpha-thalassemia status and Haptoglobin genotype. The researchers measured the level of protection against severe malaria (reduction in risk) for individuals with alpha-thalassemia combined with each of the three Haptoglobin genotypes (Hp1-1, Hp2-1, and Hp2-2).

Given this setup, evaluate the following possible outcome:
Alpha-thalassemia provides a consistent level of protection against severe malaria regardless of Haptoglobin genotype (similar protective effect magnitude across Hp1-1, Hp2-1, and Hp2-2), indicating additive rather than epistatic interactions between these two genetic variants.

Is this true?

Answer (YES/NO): NO